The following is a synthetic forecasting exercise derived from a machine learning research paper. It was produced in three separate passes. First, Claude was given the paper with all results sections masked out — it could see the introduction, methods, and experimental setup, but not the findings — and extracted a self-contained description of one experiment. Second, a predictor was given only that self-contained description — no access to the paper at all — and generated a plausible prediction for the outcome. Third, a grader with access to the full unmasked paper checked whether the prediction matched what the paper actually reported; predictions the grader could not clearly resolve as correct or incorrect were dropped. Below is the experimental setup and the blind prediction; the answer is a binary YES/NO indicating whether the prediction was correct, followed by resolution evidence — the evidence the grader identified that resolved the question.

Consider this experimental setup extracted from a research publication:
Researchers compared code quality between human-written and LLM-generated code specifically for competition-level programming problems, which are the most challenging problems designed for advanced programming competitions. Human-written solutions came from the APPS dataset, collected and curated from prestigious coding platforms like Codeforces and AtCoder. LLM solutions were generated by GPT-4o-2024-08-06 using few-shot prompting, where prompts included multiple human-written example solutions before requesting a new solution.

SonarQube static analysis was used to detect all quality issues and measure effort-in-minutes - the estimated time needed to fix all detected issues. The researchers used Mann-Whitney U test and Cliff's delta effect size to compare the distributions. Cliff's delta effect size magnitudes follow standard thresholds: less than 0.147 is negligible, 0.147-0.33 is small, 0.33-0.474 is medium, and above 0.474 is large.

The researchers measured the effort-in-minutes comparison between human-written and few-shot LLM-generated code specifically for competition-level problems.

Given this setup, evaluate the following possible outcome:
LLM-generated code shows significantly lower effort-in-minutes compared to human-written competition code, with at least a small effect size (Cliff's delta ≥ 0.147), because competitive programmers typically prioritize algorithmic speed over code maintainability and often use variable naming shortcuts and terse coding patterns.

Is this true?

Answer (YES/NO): NO